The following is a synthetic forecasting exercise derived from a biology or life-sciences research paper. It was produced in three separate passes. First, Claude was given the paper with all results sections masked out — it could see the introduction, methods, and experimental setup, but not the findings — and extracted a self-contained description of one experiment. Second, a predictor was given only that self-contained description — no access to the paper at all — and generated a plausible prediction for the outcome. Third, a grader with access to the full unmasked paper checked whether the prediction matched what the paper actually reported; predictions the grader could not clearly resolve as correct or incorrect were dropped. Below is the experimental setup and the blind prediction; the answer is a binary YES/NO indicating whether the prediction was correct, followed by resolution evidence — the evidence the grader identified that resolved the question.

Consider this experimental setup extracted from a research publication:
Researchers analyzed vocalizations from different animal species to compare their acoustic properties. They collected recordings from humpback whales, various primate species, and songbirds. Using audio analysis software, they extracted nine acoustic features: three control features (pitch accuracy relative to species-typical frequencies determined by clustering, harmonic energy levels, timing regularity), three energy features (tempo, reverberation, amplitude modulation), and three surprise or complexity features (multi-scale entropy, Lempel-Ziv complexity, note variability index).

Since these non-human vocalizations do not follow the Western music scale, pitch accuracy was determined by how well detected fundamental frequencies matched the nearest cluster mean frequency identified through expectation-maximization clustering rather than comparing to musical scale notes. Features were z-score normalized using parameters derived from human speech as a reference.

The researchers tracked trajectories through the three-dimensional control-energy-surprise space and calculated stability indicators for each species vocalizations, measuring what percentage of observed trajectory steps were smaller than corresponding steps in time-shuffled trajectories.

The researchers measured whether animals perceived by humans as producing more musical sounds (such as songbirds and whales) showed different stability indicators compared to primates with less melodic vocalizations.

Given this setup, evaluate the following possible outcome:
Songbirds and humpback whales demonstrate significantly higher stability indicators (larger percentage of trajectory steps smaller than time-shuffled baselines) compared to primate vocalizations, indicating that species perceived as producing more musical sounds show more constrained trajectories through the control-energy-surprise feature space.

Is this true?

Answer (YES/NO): YES